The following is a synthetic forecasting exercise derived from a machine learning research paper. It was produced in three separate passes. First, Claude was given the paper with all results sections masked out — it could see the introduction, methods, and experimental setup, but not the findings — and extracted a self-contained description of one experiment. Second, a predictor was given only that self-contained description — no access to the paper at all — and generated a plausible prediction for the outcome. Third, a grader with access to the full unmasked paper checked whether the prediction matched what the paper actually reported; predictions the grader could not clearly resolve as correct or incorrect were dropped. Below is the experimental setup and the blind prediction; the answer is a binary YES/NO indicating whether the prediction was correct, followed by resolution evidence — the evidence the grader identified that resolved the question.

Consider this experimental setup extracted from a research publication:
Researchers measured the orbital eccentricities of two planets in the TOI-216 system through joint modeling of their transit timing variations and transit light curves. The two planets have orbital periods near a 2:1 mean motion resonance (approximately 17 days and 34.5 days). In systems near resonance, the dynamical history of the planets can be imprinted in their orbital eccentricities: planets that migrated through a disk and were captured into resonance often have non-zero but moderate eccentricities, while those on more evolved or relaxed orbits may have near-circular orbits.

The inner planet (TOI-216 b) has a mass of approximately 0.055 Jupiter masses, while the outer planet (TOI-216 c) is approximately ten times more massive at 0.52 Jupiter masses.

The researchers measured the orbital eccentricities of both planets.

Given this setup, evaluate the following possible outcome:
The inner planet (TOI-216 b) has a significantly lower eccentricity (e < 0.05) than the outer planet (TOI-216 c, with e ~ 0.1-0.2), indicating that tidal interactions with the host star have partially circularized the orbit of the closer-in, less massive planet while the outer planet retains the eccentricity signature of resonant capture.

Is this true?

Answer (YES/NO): NO